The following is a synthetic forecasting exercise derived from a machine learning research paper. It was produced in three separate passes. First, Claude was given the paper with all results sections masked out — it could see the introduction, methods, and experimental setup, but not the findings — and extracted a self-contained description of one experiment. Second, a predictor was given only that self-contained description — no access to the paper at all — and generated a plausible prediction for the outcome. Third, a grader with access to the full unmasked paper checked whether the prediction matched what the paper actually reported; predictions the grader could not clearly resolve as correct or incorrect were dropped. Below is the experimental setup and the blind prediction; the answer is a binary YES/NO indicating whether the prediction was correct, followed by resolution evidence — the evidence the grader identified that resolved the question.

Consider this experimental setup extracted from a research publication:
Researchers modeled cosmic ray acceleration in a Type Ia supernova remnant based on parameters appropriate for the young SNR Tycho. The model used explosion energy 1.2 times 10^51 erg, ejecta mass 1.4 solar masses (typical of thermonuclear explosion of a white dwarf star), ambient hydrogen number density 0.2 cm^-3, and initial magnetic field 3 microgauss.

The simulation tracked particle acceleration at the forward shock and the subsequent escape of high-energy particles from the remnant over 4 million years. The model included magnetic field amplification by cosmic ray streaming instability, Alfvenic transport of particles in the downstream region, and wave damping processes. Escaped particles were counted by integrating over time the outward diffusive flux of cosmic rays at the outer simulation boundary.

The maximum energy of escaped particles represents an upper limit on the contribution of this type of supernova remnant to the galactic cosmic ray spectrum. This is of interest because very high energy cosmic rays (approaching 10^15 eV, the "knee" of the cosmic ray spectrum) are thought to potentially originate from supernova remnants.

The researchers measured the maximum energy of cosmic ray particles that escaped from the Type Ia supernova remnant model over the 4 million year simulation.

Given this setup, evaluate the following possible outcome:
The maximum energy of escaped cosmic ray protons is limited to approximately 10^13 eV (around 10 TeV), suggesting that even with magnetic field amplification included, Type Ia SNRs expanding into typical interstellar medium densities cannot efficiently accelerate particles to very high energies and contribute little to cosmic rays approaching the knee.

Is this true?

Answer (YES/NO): NO